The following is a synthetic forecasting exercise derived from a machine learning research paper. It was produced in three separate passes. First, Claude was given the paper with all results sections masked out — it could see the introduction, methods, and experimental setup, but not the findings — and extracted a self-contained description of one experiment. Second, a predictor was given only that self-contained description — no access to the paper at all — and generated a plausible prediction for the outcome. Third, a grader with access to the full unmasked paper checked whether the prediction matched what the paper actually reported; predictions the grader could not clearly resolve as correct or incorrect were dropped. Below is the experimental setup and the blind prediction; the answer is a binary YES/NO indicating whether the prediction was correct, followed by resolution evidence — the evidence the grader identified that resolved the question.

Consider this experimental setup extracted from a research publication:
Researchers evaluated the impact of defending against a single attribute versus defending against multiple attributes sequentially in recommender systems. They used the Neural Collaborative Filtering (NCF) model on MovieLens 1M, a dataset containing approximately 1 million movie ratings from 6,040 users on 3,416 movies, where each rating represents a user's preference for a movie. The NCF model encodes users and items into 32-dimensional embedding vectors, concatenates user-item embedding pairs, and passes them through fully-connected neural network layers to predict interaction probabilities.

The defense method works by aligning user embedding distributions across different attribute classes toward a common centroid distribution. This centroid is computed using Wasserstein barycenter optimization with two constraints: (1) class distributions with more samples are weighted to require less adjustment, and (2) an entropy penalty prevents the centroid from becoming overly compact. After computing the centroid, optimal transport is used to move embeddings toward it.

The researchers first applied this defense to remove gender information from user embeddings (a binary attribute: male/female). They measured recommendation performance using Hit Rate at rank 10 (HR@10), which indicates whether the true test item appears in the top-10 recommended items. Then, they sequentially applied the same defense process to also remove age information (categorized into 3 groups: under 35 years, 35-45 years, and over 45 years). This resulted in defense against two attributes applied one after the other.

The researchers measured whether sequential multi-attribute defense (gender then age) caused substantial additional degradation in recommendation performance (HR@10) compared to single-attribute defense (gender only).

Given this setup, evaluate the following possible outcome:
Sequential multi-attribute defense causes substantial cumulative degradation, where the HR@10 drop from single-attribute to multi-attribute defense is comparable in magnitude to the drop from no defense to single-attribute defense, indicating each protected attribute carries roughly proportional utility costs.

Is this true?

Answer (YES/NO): NO